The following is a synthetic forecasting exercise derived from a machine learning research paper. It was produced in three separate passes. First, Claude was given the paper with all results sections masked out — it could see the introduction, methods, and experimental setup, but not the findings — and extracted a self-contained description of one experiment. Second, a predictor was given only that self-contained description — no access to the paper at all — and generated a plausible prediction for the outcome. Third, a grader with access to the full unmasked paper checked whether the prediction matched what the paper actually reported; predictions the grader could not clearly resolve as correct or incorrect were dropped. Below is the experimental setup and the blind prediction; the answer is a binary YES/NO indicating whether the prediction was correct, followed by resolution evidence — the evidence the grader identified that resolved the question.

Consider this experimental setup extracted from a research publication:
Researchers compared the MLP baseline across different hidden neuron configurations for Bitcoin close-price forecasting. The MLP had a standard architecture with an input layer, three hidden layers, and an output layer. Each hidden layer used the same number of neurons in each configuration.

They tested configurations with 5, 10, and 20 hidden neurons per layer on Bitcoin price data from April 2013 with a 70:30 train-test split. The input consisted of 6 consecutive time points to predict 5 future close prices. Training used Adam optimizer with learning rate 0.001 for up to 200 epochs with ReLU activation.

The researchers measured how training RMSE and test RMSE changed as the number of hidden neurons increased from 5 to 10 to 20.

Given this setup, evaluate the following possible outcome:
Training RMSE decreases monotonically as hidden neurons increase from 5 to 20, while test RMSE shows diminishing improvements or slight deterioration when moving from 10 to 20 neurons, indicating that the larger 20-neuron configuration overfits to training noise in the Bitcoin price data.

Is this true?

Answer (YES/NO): NO